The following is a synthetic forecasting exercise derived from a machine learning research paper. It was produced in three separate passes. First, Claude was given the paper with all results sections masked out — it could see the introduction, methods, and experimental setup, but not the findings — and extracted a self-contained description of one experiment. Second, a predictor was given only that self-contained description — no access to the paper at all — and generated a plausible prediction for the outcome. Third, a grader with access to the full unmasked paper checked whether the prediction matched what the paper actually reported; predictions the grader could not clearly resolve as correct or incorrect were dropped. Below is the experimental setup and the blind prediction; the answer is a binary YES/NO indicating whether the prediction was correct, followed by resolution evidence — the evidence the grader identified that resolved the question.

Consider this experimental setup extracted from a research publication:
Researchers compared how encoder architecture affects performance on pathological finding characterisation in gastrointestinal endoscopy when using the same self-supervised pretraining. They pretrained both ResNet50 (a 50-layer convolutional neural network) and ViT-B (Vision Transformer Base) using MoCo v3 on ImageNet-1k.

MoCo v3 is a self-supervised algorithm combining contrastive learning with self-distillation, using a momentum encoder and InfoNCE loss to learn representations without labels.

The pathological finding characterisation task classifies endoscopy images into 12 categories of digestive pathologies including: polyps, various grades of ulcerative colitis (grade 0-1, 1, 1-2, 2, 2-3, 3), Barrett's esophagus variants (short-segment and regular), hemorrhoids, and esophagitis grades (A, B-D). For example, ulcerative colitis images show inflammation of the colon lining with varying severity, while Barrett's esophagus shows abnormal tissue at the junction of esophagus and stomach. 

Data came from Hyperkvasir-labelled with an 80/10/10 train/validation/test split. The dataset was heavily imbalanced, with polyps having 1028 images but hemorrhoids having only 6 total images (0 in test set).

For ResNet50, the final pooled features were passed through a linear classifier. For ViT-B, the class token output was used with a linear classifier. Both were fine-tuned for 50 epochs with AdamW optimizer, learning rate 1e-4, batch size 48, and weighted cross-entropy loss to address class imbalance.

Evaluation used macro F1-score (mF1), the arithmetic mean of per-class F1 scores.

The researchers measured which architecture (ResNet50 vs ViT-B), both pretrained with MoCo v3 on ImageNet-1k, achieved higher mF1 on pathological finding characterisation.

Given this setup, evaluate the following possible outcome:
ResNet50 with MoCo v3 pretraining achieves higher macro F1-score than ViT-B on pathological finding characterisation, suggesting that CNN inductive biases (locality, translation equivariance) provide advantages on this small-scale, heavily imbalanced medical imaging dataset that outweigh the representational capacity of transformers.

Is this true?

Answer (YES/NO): NO